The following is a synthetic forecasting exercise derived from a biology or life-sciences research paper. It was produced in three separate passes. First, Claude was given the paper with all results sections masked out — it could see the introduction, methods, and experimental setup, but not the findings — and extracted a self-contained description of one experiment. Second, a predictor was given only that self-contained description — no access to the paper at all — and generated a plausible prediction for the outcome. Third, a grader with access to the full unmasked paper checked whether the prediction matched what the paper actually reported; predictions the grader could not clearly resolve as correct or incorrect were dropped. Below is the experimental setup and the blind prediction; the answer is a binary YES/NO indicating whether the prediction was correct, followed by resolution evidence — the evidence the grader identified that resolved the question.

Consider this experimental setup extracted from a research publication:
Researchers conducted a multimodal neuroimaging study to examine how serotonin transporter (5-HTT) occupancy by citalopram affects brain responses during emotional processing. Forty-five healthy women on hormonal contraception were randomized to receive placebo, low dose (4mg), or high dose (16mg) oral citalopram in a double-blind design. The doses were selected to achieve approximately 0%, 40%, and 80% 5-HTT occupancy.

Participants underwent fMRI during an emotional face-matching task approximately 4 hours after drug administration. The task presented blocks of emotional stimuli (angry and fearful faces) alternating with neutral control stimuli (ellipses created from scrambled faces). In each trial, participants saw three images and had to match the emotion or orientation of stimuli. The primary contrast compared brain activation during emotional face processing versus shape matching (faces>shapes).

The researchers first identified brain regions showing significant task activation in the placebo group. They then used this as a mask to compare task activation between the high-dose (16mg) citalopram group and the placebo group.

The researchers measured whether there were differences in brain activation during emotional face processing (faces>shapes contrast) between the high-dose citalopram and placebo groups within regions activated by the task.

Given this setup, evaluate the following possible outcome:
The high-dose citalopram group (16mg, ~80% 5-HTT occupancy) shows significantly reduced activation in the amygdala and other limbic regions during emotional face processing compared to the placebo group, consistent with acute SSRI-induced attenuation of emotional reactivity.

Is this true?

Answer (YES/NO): NO